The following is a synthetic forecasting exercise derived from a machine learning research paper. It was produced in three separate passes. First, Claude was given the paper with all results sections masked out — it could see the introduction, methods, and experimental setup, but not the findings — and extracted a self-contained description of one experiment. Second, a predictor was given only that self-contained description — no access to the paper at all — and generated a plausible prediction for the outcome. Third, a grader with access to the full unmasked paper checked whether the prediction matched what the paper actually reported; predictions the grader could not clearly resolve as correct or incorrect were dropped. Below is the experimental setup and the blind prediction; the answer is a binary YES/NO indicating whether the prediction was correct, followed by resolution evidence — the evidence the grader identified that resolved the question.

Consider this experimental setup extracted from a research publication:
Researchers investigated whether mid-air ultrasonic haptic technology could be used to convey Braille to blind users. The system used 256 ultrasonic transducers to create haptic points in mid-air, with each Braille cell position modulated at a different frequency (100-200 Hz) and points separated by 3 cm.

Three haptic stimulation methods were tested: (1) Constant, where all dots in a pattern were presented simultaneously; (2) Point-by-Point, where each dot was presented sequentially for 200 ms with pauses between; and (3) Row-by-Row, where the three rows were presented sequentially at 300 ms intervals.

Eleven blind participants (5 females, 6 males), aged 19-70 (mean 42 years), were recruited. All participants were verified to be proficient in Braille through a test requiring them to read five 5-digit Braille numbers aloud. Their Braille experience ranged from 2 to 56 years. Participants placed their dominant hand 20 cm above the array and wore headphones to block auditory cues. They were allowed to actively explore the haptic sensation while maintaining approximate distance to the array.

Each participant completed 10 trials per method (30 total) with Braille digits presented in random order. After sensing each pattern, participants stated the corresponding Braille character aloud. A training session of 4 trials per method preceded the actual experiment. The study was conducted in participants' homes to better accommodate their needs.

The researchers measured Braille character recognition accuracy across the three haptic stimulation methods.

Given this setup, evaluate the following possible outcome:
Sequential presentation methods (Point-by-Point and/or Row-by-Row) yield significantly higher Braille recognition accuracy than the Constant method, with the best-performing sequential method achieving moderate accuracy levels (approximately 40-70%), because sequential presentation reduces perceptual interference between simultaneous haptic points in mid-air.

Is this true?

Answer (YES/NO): NO